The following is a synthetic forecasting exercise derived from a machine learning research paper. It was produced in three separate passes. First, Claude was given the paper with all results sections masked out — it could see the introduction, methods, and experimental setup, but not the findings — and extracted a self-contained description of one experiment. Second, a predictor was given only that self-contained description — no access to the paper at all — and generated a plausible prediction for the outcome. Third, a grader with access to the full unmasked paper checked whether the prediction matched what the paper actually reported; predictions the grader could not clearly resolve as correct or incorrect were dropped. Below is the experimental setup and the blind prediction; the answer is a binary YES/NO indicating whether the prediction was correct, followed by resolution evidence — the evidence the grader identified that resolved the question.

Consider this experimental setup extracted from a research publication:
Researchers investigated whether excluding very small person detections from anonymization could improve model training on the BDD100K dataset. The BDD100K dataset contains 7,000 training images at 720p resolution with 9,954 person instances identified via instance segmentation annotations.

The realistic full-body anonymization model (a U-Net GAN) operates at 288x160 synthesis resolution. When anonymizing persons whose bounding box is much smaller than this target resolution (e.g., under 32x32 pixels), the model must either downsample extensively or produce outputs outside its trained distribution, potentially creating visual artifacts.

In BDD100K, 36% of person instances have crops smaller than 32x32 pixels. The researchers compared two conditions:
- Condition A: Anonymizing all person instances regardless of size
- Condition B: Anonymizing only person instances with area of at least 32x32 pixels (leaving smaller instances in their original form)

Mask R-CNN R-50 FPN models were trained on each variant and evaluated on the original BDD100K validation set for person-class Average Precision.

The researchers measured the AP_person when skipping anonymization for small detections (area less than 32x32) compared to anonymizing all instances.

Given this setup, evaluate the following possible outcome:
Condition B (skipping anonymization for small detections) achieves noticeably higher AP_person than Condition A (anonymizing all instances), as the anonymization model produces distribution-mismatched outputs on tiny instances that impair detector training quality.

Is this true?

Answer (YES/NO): YES